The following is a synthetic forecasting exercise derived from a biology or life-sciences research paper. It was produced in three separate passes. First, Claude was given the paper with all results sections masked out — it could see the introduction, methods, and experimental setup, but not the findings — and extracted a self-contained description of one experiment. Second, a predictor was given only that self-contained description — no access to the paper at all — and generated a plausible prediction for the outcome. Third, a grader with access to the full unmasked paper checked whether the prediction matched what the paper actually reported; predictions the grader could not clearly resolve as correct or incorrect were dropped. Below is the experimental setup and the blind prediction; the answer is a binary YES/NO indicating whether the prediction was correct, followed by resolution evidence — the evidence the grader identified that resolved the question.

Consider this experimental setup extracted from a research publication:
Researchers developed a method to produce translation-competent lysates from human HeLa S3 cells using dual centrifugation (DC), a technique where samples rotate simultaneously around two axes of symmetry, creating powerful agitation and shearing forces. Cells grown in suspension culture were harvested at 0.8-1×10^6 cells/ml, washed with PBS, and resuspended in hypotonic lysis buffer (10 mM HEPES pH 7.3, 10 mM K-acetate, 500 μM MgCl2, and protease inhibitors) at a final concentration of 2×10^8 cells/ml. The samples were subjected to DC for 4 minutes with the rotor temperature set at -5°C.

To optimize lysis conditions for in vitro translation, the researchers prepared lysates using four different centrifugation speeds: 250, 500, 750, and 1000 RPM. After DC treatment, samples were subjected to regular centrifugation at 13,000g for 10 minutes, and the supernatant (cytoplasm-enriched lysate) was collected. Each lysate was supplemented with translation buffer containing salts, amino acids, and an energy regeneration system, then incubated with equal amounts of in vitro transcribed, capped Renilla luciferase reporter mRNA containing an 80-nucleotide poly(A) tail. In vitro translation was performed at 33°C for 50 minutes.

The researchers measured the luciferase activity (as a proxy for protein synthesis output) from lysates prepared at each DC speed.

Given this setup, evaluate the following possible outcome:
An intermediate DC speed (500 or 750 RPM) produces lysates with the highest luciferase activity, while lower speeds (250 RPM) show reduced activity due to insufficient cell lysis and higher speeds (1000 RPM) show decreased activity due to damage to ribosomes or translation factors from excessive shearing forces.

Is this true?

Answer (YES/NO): YES